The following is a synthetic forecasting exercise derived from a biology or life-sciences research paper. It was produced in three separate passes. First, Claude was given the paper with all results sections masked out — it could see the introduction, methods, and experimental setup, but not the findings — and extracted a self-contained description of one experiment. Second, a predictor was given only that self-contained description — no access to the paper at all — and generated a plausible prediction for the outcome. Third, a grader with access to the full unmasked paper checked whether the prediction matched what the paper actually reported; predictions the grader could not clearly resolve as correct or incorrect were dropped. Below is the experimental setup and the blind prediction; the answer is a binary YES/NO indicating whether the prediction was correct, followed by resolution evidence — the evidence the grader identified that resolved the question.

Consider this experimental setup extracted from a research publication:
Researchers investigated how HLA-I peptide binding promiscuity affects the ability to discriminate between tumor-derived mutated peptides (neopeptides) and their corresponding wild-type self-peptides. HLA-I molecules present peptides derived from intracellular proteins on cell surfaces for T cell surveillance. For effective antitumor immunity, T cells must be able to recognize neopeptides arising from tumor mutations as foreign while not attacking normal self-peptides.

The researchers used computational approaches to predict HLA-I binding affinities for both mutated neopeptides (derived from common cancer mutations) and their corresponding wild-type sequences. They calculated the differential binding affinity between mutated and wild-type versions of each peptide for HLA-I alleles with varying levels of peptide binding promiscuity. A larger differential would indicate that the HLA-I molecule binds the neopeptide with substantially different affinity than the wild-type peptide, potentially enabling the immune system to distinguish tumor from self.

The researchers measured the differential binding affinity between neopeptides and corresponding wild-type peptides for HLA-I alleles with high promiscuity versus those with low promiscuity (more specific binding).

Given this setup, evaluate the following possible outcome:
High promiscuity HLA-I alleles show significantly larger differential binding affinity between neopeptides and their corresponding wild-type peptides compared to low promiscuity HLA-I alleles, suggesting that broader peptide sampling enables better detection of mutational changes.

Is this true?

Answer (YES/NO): NO